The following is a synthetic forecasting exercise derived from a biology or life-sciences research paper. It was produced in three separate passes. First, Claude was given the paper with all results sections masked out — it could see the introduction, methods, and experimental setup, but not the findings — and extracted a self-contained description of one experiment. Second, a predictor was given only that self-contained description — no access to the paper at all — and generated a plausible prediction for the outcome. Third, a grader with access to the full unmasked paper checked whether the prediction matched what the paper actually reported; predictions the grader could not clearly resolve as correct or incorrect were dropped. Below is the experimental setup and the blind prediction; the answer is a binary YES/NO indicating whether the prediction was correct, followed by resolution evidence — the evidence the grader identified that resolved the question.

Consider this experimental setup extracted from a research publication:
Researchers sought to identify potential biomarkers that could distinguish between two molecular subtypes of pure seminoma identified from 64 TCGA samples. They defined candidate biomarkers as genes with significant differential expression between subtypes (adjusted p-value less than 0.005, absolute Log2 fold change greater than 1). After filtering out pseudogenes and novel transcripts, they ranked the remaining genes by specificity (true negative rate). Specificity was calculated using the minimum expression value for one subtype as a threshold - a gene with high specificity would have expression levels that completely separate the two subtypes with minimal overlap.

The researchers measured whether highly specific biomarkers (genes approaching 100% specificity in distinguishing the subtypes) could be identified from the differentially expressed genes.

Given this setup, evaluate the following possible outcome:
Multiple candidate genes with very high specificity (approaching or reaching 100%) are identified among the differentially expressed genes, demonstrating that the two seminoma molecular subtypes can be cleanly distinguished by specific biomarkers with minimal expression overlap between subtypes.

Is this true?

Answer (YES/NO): NO